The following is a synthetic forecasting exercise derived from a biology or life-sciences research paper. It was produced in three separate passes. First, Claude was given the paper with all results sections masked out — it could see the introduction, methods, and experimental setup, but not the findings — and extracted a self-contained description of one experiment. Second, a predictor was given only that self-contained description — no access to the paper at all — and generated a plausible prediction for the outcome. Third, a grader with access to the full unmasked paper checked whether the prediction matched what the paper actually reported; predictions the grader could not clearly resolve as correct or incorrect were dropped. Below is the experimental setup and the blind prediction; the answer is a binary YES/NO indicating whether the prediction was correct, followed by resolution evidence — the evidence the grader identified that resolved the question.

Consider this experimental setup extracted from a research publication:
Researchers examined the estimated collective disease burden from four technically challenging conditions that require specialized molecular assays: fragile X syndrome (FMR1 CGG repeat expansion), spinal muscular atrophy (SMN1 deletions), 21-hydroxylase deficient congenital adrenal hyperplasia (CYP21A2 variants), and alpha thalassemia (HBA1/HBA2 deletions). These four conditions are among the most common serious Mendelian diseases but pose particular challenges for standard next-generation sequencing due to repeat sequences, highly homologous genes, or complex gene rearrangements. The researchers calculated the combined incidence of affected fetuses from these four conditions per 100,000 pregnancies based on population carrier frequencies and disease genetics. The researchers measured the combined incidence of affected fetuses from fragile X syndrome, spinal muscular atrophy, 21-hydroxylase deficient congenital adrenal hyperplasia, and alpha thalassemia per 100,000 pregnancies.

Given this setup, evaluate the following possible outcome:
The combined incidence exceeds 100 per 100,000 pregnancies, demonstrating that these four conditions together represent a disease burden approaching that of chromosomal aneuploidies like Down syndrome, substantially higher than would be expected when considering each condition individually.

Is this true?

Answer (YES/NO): NO